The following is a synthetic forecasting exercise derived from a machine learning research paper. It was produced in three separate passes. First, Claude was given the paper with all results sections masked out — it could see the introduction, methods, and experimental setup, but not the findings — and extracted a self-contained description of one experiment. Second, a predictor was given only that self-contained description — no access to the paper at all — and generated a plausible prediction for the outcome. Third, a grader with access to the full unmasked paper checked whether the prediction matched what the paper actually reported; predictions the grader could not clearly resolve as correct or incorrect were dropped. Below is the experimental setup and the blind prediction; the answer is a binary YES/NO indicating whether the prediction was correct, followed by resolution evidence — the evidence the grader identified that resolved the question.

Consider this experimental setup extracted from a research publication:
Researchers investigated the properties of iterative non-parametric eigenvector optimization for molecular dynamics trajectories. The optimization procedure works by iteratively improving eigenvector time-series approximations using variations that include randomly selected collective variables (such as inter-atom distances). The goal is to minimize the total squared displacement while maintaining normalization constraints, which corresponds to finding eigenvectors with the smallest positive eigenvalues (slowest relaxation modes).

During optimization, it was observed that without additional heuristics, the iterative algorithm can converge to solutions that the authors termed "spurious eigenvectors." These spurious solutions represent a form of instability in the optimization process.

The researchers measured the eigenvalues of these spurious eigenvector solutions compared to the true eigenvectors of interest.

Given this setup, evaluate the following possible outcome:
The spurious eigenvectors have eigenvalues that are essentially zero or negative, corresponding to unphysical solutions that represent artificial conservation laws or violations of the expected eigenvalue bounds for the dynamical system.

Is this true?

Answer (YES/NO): NO